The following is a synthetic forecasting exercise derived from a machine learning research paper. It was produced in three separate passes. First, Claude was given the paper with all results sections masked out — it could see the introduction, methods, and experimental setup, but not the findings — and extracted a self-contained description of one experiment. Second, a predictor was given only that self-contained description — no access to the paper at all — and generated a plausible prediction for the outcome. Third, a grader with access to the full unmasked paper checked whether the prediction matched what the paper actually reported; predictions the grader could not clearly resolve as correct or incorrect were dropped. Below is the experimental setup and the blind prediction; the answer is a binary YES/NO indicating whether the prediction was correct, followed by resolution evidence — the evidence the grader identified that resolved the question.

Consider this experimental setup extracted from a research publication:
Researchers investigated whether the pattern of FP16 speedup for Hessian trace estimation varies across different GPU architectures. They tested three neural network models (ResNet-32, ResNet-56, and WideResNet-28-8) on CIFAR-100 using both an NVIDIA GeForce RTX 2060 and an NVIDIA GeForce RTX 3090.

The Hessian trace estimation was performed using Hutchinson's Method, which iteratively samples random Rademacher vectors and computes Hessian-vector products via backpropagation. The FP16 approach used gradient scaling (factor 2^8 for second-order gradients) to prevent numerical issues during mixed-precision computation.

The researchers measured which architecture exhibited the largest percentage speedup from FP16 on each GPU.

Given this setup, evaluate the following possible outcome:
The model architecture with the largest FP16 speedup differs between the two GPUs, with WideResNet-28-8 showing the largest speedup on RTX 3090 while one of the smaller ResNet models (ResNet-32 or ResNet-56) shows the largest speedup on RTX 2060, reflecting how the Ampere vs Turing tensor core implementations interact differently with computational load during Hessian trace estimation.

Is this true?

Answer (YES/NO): NO